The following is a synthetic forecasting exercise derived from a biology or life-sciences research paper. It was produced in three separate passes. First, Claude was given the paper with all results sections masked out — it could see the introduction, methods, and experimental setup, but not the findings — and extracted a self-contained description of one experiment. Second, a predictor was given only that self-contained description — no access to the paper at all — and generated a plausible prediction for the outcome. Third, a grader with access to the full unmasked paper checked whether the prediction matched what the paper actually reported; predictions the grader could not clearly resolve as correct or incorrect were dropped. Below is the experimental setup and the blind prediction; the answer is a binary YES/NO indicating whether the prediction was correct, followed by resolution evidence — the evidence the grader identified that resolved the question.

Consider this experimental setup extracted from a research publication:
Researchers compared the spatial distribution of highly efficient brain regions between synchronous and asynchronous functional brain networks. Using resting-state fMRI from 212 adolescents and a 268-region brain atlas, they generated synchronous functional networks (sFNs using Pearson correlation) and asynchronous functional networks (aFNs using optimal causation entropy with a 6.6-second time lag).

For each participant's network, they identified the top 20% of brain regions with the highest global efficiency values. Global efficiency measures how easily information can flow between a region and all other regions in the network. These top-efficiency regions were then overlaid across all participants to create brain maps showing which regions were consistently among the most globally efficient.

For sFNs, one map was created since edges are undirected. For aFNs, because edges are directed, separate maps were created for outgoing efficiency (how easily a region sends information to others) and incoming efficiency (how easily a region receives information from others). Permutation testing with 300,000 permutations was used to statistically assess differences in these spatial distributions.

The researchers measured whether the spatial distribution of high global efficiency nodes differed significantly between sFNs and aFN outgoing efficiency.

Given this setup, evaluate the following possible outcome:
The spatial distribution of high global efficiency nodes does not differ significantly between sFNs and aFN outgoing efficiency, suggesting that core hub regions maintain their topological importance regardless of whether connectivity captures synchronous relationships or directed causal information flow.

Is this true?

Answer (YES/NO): NO